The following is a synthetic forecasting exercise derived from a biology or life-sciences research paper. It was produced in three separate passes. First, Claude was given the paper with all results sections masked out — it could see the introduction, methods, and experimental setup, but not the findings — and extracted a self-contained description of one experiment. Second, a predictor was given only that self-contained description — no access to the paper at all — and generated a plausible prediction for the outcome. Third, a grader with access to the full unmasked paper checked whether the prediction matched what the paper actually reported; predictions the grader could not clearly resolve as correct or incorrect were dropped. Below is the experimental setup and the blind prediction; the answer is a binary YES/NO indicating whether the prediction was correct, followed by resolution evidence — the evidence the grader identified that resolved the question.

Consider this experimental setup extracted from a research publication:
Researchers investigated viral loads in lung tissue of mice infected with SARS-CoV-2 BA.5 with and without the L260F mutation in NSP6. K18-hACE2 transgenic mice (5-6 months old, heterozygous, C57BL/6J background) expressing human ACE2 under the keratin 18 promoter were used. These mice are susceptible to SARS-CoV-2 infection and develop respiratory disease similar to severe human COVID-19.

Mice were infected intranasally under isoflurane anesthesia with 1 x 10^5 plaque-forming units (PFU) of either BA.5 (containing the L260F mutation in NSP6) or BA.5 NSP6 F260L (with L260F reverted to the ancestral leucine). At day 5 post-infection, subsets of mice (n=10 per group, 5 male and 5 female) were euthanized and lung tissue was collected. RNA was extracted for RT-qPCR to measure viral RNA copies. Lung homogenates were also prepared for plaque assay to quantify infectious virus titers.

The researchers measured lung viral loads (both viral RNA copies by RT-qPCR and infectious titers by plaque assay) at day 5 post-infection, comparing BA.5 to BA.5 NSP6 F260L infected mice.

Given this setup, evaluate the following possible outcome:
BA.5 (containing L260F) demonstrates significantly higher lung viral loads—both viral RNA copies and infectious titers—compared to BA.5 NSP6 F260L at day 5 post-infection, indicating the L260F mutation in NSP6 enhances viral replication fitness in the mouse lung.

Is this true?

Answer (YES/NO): NO